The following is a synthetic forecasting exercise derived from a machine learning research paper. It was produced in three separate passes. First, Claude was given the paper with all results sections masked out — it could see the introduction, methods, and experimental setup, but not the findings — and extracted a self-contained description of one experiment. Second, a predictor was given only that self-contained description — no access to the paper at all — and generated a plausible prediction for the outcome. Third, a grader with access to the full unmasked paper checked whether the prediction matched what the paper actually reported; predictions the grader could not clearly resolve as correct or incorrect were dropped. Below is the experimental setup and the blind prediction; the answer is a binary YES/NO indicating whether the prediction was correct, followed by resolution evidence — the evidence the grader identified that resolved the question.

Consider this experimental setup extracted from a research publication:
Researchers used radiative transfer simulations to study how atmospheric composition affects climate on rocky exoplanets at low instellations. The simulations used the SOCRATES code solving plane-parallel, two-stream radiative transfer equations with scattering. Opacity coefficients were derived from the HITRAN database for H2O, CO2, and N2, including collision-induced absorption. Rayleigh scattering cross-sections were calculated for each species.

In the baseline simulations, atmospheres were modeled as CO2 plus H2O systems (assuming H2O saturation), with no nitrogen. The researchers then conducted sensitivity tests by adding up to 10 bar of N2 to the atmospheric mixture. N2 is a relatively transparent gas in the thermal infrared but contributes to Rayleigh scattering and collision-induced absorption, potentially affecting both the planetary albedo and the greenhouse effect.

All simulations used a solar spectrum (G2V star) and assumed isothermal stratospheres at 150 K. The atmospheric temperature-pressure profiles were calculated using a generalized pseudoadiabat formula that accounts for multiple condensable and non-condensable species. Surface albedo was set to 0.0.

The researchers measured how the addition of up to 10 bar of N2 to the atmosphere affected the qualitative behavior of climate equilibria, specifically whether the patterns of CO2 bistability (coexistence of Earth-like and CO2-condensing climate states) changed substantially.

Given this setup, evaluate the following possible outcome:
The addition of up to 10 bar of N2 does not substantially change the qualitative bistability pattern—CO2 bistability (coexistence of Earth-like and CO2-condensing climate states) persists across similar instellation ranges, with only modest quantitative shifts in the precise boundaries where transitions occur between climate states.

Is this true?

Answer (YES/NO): YES